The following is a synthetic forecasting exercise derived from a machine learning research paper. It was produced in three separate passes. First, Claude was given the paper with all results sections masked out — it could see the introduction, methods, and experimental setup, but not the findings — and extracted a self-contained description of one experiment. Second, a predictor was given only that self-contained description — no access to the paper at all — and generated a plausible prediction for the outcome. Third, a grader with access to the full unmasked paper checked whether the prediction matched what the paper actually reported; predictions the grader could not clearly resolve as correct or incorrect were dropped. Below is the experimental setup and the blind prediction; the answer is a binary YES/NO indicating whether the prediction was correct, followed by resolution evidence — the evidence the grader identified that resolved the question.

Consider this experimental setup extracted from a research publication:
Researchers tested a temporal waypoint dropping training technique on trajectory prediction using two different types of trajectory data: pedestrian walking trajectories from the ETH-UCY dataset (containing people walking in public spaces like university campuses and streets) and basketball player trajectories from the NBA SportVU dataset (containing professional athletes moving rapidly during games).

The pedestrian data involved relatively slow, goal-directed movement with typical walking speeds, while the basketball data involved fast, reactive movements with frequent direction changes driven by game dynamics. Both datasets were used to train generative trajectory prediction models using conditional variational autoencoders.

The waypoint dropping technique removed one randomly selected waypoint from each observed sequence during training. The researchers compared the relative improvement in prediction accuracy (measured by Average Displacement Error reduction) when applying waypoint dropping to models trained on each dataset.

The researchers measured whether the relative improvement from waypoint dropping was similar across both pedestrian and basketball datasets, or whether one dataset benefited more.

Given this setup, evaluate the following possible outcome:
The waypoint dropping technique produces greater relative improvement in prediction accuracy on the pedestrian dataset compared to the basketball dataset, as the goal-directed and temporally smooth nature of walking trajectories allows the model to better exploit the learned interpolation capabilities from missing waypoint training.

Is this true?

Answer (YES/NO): NO